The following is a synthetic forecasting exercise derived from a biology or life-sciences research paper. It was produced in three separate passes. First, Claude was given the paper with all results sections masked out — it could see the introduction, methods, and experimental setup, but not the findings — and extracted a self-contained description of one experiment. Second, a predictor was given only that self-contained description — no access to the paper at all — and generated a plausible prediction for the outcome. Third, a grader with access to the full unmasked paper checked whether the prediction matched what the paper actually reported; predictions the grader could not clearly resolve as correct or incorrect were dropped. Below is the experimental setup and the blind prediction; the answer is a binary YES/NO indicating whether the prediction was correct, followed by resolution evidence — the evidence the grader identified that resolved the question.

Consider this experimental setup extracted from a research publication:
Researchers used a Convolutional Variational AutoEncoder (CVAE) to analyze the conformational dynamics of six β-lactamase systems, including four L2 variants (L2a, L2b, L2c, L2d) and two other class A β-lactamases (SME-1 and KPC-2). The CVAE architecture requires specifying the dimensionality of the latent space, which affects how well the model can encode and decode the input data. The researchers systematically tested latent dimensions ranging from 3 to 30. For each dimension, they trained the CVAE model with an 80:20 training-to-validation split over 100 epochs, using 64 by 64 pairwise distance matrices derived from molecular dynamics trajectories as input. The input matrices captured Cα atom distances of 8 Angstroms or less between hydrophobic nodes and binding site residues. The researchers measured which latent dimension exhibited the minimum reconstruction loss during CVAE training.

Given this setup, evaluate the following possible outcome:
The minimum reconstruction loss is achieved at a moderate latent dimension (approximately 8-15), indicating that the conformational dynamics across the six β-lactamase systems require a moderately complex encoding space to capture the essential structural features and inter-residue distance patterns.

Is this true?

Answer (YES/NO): NO